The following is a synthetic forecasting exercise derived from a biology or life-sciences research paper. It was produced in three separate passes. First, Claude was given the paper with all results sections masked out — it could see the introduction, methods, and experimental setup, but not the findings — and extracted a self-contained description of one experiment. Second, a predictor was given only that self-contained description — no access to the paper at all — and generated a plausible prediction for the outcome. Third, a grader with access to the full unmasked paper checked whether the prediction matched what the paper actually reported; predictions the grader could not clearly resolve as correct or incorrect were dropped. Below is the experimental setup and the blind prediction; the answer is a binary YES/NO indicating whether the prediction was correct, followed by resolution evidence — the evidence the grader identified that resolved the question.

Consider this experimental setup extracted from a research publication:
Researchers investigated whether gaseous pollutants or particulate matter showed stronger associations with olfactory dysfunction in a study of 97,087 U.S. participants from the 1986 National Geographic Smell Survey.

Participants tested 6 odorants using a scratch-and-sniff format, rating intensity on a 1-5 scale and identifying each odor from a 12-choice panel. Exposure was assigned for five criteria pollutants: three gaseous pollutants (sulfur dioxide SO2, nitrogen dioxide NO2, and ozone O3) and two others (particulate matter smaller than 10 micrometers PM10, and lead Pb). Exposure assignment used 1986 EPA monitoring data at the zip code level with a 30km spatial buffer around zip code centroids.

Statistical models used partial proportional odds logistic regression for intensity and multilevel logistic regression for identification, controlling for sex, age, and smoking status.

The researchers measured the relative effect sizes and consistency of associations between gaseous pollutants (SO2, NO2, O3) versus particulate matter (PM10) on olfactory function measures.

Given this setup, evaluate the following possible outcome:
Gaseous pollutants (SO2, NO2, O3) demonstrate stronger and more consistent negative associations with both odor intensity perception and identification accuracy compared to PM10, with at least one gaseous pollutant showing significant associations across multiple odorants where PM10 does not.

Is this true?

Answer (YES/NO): NO